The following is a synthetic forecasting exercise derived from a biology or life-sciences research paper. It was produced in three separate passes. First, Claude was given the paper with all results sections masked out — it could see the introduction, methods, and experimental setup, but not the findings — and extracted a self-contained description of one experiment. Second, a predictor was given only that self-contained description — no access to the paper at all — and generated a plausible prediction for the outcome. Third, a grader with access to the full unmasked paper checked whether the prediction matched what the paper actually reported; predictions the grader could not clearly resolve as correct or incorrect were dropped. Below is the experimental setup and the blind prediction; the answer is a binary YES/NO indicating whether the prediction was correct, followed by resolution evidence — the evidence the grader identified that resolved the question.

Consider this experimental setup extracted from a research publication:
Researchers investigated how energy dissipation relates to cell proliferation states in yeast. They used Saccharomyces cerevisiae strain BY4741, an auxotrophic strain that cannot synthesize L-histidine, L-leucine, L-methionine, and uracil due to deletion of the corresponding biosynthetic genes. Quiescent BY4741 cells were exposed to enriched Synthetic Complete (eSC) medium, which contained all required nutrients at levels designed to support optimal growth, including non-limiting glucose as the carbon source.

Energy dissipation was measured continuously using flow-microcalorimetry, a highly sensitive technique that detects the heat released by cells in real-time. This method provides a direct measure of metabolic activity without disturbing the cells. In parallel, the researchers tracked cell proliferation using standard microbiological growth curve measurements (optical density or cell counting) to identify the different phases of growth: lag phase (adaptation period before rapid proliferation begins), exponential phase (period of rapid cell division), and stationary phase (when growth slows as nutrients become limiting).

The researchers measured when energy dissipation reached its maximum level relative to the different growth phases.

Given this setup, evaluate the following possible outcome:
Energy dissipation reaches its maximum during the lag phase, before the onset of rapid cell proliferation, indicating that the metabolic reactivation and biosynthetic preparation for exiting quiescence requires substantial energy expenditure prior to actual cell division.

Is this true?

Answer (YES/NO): YES